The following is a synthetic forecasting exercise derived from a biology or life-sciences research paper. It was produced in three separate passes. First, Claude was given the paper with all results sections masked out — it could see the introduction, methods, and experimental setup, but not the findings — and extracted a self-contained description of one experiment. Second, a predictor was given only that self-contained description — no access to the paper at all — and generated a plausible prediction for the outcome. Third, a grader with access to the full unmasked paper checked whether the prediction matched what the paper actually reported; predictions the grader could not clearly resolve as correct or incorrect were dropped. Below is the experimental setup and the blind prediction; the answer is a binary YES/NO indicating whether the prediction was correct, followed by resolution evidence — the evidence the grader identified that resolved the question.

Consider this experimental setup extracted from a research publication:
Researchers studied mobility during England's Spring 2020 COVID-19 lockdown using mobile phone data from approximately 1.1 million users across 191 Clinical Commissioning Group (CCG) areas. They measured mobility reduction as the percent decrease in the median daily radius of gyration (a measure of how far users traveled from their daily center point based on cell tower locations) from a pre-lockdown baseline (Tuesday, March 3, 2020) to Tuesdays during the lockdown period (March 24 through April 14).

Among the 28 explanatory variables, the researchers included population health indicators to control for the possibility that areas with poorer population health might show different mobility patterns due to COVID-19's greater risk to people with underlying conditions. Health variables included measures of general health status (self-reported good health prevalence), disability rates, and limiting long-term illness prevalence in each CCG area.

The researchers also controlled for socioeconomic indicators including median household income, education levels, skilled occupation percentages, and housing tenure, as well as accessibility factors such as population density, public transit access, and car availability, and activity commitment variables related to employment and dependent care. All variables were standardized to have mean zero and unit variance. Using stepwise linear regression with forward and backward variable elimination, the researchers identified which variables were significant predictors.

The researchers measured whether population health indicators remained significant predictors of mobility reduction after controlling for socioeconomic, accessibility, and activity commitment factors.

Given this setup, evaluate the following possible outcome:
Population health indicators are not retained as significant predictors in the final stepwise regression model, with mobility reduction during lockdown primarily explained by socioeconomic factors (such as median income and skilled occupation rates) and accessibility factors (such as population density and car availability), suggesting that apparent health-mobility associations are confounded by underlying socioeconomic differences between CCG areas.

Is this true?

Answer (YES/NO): NO